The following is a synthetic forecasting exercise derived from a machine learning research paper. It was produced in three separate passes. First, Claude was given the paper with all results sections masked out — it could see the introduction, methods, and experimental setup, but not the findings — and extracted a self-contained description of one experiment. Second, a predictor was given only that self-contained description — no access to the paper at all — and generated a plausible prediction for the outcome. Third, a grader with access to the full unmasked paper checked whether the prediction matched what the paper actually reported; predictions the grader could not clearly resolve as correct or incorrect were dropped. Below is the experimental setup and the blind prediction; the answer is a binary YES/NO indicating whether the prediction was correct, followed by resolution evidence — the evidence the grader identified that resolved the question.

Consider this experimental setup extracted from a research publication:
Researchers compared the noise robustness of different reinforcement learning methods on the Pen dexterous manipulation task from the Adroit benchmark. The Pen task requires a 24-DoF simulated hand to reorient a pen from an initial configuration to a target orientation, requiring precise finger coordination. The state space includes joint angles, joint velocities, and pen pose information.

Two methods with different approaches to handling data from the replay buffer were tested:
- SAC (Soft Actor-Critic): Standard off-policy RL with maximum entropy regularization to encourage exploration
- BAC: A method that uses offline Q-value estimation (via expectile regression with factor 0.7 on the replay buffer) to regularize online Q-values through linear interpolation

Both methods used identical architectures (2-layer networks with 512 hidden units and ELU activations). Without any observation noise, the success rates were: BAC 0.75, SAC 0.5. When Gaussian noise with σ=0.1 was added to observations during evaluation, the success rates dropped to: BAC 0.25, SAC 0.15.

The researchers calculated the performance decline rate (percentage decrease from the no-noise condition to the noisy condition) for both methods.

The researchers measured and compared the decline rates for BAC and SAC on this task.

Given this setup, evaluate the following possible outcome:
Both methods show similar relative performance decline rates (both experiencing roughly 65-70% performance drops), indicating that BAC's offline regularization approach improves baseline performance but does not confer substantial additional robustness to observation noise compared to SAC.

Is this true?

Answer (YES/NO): YES